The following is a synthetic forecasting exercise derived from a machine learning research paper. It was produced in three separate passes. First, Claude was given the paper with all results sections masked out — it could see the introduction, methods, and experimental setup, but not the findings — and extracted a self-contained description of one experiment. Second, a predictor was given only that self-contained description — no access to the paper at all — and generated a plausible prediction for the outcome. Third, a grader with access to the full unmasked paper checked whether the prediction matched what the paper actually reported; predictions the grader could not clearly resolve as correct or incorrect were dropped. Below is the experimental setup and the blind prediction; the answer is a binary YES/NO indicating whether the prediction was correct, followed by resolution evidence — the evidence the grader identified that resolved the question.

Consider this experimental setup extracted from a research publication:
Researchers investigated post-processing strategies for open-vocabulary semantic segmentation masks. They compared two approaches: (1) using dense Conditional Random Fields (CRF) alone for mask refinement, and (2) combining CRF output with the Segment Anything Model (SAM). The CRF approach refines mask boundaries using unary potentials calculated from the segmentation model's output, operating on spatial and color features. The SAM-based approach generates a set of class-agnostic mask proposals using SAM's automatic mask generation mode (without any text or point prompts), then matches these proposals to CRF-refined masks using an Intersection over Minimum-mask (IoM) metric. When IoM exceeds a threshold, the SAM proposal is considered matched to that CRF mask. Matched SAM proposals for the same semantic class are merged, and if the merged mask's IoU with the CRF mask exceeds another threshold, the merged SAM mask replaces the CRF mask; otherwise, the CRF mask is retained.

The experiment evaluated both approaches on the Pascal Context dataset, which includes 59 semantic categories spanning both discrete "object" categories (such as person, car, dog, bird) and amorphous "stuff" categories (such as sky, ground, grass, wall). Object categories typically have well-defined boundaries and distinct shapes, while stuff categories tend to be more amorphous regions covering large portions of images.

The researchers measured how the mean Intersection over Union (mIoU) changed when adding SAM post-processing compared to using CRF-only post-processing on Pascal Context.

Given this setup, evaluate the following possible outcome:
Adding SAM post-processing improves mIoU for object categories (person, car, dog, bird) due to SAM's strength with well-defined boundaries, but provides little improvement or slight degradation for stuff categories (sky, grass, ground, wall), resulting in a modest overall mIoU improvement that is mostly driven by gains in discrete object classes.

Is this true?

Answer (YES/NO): YES